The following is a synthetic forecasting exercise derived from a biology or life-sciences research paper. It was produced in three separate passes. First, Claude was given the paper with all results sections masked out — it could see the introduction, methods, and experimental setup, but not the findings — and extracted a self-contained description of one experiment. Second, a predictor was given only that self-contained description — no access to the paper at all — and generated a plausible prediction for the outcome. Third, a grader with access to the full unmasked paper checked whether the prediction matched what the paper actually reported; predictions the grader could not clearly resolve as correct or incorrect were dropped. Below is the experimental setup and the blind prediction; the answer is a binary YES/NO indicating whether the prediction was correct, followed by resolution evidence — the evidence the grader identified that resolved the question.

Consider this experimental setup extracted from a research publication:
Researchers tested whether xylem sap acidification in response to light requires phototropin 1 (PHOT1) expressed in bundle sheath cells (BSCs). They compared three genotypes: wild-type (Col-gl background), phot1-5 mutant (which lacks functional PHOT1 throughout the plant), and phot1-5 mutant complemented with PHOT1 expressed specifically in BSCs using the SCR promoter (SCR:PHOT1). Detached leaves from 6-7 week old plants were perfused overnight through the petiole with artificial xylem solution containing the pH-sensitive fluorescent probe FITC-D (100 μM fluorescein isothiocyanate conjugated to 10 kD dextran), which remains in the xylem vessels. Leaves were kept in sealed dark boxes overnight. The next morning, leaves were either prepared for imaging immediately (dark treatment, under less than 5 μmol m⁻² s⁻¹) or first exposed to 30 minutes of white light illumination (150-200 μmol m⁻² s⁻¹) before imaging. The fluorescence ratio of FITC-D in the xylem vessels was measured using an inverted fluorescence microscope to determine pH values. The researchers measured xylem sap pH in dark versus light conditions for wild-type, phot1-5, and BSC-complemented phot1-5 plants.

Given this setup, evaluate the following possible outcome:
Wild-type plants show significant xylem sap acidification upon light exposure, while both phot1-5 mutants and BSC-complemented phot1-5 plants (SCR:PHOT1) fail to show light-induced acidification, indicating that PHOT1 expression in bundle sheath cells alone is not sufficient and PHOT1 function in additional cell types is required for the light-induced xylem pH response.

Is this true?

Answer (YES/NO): NO